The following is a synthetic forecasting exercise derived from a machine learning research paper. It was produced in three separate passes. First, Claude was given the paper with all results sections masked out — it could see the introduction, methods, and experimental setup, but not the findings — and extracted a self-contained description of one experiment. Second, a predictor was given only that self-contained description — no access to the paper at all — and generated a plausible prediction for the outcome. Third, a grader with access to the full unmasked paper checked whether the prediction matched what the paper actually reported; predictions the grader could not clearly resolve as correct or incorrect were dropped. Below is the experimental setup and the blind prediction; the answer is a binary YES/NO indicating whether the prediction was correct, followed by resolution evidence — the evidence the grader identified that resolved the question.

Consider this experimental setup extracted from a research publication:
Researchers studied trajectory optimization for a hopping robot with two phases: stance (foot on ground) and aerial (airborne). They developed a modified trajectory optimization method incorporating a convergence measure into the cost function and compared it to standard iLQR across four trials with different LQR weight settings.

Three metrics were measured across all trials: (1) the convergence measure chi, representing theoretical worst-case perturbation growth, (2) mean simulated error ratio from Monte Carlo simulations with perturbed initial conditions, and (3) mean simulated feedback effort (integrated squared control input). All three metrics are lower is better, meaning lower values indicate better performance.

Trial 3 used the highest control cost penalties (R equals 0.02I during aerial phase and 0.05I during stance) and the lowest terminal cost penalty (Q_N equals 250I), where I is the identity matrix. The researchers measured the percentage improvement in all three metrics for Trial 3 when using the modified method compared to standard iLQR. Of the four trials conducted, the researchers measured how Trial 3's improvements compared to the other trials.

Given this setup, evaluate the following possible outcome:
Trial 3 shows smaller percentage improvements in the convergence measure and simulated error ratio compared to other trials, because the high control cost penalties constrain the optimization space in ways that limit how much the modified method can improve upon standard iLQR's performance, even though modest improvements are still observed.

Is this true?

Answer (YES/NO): YES